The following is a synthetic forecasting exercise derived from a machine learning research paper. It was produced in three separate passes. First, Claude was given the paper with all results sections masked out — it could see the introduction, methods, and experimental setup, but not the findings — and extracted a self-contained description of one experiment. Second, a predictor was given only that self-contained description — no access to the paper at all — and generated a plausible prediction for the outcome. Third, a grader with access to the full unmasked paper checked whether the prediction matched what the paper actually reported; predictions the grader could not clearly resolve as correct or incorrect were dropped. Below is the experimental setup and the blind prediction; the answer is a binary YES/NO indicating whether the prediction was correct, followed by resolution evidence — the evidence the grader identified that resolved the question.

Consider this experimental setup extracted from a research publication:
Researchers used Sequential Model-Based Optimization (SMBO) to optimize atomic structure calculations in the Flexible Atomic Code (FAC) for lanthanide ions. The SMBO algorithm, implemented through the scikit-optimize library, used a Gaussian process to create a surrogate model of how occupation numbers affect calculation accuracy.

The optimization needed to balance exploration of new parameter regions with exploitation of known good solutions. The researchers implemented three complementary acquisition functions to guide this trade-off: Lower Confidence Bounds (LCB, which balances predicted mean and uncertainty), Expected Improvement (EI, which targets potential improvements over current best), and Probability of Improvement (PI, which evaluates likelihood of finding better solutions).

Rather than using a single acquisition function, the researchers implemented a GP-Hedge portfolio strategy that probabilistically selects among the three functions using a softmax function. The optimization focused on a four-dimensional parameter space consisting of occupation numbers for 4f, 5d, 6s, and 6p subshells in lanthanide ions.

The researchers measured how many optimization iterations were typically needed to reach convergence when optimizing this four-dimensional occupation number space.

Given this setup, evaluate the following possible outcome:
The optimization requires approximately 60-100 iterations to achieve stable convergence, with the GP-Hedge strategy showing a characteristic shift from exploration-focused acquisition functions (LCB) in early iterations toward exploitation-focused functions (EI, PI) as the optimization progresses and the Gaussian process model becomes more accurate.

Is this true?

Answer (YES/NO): NO